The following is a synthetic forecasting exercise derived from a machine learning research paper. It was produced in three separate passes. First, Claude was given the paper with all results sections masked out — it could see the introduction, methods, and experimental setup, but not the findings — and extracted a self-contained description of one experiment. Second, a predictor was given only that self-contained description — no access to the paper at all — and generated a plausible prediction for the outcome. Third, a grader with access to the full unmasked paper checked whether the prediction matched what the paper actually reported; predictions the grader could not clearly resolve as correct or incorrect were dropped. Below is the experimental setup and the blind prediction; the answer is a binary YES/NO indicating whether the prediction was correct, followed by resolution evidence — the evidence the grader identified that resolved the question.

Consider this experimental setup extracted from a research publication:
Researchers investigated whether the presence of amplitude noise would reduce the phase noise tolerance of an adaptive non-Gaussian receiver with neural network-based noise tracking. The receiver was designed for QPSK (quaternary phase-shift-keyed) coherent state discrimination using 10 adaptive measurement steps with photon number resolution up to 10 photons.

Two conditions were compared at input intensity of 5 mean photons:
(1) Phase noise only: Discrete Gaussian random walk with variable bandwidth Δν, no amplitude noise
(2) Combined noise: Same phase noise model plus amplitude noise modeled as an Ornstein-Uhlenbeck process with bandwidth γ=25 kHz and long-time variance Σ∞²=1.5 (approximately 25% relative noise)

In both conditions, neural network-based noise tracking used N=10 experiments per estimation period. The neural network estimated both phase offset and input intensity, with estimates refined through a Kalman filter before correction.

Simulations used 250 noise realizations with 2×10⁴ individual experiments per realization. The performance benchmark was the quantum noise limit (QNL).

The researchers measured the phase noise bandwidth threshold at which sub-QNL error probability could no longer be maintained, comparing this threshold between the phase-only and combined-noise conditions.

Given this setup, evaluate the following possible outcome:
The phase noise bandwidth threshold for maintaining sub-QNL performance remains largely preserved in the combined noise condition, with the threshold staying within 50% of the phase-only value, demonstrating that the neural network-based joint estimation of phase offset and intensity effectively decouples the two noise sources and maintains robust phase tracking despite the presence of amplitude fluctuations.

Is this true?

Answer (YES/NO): YES